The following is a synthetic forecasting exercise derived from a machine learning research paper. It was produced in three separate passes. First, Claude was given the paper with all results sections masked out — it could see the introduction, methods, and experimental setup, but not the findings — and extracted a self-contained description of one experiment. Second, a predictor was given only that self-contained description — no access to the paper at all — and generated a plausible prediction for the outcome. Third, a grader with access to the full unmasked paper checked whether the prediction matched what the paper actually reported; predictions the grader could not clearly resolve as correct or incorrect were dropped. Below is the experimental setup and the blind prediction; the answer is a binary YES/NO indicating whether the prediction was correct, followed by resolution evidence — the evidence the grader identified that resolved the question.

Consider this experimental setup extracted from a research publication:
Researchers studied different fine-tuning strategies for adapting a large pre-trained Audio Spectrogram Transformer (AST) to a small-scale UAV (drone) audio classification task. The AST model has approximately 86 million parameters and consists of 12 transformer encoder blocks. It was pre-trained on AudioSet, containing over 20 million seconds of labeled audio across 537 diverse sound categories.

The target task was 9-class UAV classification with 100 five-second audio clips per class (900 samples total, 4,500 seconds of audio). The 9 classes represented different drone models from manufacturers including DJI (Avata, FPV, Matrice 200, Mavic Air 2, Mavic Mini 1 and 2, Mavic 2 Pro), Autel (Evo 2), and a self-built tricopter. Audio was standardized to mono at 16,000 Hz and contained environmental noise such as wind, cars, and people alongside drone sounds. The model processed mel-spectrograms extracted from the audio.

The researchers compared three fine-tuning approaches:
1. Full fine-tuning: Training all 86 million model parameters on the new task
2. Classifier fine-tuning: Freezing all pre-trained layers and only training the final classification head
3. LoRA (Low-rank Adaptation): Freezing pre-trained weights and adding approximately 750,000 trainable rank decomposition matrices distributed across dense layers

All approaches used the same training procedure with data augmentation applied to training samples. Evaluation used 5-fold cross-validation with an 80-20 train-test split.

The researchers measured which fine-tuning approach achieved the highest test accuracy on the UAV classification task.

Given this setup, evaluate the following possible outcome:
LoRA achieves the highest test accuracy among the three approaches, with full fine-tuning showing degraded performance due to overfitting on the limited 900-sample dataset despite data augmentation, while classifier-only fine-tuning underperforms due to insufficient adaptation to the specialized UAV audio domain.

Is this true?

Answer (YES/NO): NO